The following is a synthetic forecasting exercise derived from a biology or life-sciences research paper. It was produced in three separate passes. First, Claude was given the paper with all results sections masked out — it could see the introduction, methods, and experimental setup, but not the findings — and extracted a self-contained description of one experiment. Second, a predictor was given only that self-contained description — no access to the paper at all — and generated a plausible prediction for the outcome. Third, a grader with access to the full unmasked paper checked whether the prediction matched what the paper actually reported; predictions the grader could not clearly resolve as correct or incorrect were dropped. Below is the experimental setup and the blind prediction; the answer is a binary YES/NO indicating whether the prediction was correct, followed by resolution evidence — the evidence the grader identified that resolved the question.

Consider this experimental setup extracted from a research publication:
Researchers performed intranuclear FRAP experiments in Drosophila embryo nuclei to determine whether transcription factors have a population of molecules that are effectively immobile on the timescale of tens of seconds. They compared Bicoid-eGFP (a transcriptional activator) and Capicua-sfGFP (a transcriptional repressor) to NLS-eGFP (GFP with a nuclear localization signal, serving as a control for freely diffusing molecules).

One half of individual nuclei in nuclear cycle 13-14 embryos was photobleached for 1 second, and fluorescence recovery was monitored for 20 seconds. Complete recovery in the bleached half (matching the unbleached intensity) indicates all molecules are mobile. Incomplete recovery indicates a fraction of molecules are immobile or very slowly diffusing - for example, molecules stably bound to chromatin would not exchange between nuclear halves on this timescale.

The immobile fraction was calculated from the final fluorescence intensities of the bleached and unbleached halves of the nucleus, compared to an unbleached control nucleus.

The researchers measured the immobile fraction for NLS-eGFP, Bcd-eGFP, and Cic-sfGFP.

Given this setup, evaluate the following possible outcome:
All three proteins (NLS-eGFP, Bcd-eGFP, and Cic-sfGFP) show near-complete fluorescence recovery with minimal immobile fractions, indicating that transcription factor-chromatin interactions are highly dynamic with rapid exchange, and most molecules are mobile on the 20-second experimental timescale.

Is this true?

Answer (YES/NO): YES